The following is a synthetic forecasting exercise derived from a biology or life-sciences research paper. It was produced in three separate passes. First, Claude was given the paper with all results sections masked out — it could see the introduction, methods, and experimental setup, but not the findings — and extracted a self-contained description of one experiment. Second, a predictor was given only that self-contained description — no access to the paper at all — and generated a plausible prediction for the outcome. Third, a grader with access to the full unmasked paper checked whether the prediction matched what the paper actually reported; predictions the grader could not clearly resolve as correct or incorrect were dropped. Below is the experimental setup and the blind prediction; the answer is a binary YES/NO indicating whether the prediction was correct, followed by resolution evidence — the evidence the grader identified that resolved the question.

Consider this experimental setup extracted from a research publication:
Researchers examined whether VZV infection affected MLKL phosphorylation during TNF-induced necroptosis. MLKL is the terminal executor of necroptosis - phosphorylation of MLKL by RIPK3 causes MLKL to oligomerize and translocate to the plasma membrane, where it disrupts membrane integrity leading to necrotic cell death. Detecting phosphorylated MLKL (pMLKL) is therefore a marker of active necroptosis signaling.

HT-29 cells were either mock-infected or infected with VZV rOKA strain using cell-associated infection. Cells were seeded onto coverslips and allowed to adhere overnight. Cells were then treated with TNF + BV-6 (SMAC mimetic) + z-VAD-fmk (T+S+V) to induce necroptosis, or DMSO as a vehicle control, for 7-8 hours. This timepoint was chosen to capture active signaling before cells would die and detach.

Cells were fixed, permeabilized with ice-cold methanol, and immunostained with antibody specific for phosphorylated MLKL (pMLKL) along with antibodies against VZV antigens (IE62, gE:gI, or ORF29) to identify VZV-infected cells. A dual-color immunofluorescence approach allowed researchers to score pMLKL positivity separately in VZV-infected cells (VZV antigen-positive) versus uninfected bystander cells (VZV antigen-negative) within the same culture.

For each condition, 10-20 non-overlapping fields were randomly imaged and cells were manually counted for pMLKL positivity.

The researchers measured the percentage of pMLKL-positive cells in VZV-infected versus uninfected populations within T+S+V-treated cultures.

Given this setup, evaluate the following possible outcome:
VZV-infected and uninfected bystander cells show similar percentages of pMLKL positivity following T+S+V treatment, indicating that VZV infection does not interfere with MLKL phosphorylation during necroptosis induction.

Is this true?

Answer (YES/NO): NO